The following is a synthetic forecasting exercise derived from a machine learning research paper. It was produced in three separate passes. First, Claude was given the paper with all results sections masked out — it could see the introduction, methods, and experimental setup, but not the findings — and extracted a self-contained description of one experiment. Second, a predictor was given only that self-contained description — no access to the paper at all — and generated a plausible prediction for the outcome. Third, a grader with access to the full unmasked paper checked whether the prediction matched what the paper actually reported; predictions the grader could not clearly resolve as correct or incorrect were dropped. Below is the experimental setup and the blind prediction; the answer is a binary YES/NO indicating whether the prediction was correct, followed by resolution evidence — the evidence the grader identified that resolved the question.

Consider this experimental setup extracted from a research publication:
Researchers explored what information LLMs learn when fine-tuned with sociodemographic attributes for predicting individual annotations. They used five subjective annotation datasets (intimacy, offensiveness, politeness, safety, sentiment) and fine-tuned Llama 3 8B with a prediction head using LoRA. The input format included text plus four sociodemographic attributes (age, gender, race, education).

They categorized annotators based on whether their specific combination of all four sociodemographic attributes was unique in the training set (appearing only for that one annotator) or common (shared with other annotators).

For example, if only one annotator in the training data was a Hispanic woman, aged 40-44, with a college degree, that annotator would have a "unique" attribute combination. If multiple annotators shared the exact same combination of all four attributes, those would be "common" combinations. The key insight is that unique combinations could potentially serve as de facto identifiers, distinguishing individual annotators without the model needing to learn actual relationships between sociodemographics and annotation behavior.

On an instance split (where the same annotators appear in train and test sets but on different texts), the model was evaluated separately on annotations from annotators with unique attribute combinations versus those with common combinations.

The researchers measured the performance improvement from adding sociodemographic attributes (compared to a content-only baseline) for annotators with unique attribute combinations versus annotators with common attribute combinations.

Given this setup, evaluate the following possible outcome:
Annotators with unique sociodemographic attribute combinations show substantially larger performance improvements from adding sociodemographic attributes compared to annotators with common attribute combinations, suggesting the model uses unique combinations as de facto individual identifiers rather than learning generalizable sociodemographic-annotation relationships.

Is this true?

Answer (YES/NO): YES